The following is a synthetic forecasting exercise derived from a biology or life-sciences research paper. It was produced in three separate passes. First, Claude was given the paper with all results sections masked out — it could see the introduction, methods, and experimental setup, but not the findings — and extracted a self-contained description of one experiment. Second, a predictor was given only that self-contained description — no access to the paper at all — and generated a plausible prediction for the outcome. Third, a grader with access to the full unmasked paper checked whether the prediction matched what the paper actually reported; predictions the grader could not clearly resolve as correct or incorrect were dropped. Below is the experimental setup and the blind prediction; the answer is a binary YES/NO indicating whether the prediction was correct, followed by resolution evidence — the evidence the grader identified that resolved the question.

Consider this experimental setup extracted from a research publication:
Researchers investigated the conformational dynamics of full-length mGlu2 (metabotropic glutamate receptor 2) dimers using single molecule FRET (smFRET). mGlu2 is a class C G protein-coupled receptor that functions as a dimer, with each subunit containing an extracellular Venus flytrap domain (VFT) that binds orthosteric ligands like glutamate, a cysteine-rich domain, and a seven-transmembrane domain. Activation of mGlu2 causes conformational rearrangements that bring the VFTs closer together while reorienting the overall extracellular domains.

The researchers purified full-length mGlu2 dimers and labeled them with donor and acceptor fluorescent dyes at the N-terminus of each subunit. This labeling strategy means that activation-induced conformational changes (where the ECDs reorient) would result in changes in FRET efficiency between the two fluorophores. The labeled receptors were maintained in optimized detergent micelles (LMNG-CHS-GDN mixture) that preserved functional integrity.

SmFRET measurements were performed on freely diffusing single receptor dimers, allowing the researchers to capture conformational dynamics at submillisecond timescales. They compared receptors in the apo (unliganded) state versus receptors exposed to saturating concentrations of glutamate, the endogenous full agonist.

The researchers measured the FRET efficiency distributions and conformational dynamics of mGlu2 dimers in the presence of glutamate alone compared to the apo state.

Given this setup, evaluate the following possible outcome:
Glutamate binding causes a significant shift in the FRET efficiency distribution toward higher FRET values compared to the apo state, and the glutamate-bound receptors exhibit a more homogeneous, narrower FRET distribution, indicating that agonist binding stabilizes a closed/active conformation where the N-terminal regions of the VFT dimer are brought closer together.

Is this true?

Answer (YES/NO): NO